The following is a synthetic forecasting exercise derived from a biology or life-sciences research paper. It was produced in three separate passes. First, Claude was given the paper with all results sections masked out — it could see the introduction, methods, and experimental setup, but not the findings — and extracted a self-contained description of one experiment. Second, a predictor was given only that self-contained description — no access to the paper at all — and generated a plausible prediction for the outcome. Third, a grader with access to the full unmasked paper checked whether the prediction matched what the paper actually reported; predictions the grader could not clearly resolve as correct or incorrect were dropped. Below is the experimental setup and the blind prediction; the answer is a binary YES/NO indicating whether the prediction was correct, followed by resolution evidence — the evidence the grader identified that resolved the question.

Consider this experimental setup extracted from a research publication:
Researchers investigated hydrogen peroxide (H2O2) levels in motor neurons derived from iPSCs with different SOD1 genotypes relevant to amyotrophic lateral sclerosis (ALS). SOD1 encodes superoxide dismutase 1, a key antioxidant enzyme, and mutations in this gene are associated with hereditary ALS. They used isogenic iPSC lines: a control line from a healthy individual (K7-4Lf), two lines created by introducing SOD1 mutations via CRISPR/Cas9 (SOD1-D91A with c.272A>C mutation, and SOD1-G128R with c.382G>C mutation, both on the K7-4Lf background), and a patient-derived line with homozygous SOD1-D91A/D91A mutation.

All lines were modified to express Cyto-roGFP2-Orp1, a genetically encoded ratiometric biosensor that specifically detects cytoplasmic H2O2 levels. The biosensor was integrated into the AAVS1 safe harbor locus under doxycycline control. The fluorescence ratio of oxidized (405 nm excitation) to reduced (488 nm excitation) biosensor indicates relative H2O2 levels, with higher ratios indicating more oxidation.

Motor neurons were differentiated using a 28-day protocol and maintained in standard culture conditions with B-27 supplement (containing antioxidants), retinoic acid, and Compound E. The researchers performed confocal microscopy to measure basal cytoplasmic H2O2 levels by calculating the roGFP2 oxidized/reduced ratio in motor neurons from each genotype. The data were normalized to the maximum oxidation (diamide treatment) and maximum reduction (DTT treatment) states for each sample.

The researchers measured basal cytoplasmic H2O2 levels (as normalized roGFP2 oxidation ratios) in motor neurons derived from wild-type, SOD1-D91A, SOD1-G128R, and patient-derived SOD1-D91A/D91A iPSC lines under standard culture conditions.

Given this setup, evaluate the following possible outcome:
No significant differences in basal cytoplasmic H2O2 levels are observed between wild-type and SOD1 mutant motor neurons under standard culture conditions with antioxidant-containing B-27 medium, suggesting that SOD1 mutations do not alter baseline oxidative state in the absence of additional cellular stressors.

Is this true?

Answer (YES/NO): NO